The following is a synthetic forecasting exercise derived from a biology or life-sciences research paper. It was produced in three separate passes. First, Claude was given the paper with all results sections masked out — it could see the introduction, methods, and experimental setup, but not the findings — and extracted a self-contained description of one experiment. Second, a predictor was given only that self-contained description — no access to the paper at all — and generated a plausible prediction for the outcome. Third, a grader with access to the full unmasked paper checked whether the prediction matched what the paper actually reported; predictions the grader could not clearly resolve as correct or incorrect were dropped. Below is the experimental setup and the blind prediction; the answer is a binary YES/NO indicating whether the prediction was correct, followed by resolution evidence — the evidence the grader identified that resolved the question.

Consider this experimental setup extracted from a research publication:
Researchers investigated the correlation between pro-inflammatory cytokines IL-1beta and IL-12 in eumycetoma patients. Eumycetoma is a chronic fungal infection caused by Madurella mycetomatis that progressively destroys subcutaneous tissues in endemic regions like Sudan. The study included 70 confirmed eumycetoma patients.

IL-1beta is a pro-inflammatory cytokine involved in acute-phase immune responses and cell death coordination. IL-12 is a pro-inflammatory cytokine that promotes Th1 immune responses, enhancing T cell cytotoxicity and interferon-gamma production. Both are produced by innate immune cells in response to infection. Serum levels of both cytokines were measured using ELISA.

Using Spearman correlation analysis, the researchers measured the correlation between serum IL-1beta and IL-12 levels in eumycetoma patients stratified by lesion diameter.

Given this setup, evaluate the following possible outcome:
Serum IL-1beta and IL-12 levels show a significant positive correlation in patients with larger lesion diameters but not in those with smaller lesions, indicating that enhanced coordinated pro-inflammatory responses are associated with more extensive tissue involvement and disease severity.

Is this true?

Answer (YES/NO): NO